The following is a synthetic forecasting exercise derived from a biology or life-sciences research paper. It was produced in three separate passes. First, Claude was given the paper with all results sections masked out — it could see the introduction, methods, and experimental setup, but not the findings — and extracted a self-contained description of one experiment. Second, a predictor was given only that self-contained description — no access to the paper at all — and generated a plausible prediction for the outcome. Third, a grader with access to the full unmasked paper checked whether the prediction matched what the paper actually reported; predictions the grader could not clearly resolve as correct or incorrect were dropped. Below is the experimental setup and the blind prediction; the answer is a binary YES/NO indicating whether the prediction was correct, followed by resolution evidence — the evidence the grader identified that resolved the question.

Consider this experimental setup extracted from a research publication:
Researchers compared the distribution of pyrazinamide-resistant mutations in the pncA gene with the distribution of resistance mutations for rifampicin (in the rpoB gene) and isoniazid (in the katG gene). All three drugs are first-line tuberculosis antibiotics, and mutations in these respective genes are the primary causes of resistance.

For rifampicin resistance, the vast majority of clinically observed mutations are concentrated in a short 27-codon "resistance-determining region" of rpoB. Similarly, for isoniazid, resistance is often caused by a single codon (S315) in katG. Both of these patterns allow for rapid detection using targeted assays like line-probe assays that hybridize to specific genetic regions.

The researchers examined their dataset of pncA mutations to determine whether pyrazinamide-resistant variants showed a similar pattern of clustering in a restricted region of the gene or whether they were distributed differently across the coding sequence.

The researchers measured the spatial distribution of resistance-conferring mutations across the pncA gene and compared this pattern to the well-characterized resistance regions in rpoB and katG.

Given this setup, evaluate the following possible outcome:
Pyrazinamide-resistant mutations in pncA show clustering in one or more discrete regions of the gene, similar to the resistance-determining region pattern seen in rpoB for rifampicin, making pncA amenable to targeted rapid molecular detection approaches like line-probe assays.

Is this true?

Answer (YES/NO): NO